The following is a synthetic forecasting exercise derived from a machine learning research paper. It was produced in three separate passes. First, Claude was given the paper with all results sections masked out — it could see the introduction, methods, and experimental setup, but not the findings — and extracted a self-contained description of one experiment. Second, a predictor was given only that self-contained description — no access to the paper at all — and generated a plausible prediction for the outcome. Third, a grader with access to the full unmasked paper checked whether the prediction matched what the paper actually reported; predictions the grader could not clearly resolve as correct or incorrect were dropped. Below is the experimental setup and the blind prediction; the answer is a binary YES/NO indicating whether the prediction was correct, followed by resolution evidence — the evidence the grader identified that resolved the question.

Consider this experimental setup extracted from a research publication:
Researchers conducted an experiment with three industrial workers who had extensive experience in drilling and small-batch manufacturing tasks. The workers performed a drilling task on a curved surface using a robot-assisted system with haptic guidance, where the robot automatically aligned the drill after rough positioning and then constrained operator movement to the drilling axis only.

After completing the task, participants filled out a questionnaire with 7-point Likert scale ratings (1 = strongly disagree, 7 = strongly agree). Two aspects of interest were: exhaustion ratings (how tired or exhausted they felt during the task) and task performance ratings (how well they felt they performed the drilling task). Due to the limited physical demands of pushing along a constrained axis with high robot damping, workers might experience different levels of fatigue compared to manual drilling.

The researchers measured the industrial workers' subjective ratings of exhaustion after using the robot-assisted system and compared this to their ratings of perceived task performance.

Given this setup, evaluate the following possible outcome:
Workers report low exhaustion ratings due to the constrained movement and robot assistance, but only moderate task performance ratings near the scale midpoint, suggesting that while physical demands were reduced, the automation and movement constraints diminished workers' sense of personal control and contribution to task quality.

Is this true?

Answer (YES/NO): NO